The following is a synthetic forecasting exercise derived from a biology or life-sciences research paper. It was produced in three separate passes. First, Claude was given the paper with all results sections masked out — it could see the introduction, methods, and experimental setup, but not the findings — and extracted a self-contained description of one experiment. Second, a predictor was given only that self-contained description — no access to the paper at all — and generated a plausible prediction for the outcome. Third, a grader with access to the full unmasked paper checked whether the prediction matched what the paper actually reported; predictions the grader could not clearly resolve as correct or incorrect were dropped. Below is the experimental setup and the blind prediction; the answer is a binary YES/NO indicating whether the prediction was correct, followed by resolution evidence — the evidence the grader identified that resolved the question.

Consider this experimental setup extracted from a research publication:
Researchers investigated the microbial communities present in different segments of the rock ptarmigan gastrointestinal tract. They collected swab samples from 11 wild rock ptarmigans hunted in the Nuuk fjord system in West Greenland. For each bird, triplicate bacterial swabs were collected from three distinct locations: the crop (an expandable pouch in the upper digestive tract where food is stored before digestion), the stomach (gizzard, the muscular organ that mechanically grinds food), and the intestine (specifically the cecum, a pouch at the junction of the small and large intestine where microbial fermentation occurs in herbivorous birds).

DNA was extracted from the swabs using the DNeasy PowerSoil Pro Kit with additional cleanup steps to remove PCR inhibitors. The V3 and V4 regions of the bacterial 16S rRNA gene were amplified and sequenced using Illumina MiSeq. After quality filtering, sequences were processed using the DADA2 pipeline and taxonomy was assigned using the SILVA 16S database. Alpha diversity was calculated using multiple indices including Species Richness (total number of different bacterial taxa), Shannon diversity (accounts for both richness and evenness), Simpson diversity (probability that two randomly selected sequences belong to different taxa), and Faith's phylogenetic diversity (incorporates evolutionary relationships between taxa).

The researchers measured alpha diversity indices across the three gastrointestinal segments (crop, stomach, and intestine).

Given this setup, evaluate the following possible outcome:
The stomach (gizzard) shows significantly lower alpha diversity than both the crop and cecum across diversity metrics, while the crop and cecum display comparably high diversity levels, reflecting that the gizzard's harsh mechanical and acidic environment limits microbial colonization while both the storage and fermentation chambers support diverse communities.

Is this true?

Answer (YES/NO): NO